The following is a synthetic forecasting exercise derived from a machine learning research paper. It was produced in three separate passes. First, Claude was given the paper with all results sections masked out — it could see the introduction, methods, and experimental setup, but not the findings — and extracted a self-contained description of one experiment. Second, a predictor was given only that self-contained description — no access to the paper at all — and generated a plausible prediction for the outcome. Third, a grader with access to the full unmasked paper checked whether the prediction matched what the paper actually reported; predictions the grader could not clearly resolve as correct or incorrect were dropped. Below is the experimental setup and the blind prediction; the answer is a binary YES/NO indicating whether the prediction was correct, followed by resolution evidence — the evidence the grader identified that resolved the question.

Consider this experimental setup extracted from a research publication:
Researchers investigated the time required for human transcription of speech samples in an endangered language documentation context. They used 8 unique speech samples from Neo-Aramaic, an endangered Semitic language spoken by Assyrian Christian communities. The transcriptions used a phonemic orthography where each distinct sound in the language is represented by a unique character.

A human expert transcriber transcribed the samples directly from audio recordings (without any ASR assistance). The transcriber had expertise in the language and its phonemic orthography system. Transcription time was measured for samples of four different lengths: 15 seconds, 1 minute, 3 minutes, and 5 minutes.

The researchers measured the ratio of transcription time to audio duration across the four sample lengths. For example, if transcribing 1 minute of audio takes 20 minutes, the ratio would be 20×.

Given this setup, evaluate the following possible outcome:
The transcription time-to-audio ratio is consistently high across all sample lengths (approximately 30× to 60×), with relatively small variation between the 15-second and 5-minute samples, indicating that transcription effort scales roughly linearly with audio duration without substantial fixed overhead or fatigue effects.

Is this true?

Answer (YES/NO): NO